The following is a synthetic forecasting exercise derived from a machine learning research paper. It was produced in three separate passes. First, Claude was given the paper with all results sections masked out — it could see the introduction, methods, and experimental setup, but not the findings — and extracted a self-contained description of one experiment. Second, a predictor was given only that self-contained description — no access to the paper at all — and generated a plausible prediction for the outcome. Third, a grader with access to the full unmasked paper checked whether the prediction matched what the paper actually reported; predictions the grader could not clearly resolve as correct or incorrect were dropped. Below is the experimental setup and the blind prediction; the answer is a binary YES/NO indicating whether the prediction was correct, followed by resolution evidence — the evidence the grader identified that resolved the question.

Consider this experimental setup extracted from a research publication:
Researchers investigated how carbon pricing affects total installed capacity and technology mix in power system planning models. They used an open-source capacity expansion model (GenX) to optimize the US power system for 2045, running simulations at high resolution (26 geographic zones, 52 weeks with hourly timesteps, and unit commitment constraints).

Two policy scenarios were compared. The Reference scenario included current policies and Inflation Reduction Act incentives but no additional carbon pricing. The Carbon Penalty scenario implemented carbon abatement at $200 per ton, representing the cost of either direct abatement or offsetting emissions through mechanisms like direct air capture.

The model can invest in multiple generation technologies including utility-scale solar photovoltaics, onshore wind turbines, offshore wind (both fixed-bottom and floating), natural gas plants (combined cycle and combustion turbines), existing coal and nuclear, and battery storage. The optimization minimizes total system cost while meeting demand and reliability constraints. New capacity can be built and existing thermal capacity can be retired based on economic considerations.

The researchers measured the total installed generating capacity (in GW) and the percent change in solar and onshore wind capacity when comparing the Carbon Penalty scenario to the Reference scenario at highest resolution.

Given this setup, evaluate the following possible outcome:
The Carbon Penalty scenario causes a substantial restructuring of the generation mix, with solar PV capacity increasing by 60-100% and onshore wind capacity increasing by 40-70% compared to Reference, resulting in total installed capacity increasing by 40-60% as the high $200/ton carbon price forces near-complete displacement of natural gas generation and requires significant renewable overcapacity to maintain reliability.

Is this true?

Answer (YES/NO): NO